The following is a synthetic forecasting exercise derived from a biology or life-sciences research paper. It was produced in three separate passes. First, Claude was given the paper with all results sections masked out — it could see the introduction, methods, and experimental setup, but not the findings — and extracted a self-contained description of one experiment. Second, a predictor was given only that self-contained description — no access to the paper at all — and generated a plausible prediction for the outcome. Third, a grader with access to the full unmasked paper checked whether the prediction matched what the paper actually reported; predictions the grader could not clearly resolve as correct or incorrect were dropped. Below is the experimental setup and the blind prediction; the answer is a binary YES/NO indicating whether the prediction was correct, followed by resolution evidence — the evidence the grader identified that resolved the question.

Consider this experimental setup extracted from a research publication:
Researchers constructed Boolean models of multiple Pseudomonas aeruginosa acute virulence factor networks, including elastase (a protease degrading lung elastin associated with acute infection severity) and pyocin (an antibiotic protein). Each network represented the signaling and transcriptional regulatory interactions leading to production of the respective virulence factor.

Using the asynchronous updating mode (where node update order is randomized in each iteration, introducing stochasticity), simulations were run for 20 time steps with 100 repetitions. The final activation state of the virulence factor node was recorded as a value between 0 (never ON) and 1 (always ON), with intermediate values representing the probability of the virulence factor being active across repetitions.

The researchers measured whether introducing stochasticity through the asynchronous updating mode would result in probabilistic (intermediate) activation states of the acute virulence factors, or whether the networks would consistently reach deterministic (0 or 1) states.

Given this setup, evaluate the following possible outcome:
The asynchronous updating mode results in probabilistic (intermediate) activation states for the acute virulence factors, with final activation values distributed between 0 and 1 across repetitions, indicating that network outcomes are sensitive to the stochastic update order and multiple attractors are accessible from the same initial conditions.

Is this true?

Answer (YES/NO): YES